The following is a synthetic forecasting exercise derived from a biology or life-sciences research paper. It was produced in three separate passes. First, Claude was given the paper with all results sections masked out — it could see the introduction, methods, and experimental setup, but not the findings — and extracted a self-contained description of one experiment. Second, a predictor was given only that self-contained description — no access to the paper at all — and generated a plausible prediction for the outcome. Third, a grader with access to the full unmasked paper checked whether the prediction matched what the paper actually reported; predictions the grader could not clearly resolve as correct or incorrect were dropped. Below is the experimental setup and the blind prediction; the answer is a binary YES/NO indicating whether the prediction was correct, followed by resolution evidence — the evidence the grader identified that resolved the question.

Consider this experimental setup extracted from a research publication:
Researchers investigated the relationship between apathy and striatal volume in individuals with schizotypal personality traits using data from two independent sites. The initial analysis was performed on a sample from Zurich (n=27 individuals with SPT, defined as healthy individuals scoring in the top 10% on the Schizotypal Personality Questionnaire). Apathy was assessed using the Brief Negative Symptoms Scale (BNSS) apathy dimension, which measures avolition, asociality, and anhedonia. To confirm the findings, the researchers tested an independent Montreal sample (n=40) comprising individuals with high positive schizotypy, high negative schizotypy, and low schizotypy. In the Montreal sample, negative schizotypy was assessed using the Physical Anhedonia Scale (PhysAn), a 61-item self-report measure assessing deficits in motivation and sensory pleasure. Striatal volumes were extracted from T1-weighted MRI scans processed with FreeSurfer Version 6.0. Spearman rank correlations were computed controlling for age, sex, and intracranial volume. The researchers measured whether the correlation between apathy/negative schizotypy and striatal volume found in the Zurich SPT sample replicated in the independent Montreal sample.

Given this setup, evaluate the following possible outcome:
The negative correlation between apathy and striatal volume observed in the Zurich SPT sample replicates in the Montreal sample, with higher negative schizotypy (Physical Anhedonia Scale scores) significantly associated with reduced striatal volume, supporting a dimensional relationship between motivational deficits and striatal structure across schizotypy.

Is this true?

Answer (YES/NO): NO